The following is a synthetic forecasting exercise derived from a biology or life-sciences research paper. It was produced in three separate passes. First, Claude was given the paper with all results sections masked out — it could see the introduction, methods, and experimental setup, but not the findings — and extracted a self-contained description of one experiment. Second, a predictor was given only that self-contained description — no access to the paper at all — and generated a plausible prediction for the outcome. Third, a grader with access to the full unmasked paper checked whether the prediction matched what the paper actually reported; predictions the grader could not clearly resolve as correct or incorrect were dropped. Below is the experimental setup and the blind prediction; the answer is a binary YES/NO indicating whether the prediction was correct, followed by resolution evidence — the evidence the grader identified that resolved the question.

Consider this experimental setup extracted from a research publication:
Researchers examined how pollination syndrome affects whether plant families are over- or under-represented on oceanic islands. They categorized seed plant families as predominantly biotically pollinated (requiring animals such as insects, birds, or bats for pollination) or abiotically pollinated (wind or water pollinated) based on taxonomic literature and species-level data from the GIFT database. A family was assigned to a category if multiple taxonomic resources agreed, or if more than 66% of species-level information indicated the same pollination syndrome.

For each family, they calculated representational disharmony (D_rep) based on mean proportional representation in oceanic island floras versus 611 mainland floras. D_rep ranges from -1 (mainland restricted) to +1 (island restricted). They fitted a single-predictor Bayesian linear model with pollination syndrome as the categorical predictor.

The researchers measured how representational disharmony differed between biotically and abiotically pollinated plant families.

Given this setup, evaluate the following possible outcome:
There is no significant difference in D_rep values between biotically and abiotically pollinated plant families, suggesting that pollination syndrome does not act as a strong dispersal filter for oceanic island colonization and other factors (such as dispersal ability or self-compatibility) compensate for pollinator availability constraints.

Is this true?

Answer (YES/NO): NO